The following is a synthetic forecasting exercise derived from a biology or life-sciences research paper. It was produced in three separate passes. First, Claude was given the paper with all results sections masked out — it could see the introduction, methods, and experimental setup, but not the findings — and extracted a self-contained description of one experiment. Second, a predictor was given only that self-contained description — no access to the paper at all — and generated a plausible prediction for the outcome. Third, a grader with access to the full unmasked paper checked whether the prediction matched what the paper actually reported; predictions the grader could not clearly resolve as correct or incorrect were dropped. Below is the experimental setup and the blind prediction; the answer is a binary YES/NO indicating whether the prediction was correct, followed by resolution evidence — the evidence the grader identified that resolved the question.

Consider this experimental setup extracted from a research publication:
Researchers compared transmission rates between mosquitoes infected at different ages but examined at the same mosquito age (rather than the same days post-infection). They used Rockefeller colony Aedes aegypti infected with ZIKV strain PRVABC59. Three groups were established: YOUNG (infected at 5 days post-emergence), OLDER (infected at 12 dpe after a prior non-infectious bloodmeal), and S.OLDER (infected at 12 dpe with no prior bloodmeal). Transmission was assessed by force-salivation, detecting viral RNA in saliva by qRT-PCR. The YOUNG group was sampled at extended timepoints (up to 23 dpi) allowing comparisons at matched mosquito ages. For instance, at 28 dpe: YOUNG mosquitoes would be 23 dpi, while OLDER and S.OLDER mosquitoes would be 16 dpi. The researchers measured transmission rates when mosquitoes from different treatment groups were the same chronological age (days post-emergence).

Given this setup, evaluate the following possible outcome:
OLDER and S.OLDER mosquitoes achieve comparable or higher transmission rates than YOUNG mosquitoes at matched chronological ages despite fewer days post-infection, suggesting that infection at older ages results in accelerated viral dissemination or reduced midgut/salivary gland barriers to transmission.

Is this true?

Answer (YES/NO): NO